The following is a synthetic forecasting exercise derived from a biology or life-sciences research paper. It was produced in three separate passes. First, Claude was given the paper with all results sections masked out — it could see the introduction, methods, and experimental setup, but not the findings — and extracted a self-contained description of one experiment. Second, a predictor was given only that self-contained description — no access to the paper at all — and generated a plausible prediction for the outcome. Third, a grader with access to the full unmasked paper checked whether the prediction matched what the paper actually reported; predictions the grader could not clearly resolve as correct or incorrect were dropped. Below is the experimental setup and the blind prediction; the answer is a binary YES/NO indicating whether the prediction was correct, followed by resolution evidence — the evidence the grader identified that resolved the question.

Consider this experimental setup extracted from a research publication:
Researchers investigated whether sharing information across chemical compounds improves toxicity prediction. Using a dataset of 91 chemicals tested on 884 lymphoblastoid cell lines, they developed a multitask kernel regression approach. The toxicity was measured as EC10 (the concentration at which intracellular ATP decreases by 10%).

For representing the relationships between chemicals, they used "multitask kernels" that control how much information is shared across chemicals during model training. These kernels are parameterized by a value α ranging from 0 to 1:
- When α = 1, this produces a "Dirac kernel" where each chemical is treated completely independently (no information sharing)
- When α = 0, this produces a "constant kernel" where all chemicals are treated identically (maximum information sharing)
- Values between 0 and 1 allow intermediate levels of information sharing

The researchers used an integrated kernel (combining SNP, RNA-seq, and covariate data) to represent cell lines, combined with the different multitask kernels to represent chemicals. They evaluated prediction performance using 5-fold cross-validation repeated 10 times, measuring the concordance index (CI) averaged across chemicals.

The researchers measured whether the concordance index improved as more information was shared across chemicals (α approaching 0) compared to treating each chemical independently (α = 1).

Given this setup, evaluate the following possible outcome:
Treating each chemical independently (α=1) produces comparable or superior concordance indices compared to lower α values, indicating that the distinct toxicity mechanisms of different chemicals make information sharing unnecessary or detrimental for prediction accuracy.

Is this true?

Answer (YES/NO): YES